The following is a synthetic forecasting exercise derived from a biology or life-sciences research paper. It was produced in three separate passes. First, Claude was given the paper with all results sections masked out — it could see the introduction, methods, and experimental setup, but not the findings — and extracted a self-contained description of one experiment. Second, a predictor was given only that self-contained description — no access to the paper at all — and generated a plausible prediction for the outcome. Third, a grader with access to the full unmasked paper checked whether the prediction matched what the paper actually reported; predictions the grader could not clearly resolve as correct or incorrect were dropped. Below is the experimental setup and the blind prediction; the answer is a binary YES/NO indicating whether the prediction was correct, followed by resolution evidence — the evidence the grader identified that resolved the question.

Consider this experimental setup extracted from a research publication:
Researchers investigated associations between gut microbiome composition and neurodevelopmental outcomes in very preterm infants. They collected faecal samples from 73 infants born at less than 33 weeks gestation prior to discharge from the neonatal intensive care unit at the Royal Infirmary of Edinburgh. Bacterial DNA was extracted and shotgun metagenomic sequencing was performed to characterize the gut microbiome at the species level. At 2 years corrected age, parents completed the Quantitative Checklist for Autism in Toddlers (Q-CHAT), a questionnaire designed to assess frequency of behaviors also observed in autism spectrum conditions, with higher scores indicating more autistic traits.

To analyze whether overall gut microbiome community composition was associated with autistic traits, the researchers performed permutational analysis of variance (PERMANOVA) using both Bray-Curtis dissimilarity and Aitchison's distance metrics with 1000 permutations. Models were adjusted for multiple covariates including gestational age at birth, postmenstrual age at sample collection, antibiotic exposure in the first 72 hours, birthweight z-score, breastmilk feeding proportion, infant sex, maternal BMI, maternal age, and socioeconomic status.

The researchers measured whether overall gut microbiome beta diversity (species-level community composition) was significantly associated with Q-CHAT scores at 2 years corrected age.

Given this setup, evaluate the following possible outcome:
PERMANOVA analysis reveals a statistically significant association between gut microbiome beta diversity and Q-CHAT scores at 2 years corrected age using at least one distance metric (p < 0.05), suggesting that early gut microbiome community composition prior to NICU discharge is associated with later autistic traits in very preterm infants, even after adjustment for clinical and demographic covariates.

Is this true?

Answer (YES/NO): NO